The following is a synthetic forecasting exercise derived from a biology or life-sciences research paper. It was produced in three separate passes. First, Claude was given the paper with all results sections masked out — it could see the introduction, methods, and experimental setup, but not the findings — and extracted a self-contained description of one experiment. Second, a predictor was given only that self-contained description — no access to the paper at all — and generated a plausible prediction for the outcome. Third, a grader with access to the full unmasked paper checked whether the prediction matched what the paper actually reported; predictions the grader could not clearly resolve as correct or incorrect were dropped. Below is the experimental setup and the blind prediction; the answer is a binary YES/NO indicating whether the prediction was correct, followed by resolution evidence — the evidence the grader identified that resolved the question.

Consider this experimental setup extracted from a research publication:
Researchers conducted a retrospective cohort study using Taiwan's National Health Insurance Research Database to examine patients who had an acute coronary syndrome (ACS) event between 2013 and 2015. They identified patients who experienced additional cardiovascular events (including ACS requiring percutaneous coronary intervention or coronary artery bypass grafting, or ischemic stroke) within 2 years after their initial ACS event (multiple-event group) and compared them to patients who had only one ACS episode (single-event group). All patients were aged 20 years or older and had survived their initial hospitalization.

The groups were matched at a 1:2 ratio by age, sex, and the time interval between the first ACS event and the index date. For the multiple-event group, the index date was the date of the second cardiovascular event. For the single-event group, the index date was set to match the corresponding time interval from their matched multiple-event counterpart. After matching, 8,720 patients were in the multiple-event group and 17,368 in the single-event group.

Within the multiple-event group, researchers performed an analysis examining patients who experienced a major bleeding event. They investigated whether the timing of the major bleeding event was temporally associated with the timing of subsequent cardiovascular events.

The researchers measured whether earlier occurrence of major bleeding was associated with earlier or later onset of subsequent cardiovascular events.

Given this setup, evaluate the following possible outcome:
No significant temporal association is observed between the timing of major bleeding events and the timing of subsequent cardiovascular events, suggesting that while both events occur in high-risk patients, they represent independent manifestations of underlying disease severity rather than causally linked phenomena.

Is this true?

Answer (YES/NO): NO